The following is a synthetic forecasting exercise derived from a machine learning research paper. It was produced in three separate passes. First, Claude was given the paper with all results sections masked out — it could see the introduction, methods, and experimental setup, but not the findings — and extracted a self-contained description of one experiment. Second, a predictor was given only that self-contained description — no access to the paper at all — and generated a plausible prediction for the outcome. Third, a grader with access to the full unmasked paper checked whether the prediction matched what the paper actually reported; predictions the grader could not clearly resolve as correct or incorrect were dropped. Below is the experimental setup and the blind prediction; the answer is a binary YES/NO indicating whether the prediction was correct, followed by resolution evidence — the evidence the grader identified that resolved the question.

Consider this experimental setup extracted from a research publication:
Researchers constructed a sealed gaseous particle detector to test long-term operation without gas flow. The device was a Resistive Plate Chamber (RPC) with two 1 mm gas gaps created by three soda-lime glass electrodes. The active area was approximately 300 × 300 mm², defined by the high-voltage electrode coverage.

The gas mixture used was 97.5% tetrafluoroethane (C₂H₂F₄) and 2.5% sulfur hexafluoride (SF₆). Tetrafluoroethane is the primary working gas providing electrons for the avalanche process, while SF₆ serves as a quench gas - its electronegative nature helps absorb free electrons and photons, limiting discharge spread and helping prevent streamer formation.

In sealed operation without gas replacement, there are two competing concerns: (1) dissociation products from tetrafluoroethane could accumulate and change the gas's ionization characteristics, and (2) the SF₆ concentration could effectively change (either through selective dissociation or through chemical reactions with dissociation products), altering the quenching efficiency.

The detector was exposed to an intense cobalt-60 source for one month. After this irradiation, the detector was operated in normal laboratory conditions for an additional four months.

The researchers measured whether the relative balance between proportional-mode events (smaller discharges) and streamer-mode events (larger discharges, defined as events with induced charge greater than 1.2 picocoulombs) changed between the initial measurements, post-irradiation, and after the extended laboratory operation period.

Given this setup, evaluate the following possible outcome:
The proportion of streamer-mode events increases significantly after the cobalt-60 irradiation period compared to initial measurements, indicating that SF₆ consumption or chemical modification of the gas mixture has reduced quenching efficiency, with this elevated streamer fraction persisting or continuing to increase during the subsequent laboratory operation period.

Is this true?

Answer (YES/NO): NO